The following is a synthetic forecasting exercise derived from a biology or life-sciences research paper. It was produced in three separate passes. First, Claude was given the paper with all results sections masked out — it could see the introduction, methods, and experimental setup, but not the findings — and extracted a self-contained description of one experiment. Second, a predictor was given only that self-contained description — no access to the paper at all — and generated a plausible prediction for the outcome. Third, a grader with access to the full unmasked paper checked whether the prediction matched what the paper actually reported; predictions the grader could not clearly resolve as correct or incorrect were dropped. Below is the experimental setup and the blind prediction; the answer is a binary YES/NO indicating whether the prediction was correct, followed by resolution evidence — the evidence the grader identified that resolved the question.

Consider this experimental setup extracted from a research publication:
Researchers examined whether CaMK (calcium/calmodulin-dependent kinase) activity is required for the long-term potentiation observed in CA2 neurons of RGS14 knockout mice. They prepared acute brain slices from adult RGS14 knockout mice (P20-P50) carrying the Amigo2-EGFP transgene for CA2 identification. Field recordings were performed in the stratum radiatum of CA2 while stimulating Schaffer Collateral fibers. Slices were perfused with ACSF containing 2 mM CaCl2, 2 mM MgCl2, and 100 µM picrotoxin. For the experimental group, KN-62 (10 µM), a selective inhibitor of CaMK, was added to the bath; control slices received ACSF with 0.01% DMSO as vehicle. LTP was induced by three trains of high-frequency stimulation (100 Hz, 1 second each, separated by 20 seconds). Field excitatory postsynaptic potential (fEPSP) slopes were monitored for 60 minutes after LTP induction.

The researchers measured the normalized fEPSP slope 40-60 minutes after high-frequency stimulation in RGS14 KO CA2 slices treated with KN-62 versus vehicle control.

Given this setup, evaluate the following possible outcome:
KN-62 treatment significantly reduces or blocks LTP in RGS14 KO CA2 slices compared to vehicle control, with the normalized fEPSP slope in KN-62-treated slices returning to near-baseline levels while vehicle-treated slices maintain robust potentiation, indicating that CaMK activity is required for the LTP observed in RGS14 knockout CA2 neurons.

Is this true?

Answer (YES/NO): YES